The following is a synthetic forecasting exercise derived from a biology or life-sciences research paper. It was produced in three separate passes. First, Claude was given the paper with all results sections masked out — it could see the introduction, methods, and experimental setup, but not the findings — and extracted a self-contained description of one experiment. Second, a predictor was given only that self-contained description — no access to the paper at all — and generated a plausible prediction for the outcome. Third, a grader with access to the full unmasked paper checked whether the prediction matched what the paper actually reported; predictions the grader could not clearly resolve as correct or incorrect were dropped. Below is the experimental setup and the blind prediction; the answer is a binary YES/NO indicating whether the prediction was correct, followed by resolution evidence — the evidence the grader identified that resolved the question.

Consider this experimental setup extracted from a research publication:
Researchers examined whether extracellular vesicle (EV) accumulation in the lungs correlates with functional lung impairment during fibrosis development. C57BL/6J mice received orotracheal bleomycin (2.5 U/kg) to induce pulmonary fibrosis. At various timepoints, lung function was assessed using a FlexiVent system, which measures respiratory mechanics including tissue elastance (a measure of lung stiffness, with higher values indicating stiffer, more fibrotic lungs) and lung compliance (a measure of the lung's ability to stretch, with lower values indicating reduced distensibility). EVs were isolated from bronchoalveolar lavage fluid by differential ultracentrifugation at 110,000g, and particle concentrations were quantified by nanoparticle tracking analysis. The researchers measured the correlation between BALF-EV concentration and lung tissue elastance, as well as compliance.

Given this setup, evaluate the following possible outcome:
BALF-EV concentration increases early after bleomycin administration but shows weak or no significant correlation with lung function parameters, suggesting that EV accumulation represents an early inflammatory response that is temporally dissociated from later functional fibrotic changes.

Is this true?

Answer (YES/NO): NO